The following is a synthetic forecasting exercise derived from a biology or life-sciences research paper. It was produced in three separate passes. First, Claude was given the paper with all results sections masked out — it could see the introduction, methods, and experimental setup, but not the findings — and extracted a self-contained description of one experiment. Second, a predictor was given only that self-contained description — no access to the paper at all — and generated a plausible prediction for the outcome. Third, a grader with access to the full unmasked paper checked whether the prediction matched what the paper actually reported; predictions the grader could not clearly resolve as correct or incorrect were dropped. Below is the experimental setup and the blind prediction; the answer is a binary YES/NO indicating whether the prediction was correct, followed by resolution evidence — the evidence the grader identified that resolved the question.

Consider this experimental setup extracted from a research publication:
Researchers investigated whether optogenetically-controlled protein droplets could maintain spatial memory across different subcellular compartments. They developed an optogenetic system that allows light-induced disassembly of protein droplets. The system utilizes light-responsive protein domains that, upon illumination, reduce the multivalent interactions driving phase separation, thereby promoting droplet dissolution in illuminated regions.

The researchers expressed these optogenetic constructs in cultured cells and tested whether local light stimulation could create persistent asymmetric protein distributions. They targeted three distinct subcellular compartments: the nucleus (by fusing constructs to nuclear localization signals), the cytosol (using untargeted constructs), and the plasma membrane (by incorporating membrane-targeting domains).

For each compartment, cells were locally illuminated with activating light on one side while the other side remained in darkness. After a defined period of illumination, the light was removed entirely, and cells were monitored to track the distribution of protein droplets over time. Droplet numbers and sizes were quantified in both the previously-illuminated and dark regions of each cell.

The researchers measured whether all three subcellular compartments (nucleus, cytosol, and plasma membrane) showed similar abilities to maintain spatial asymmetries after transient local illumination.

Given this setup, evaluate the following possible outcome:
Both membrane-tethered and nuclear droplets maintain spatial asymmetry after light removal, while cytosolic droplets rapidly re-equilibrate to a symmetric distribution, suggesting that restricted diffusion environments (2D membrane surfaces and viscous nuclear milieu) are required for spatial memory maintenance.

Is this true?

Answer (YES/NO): NO